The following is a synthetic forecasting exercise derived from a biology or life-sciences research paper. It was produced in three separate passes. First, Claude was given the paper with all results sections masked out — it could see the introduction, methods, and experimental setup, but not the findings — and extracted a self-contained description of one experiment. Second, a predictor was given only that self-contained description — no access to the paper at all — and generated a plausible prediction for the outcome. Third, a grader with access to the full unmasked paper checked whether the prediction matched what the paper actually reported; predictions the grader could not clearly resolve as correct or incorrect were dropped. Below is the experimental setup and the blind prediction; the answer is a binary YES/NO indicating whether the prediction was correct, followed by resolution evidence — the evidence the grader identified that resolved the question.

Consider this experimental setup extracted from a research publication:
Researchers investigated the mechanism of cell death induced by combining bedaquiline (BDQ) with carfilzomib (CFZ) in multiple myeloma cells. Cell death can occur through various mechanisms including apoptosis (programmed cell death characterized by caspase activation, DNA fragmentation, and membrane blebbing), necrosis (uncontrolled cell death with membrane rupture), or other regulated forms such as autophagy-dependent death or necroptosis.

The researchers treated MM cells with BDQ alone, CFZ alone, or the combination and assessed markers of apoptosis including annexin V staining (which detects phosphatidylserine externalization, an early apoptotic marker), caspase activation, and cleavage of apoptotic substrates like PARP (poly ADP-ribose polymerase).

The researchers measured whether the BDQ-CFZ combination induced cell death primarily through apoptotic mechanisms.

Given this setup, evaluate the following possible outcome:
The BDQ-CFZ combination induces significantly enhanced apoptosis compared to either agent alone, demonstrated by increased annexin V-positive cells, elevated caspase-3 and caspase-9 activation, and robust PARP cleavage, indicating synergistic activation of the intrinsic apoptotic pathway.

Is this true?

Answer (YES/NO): NO